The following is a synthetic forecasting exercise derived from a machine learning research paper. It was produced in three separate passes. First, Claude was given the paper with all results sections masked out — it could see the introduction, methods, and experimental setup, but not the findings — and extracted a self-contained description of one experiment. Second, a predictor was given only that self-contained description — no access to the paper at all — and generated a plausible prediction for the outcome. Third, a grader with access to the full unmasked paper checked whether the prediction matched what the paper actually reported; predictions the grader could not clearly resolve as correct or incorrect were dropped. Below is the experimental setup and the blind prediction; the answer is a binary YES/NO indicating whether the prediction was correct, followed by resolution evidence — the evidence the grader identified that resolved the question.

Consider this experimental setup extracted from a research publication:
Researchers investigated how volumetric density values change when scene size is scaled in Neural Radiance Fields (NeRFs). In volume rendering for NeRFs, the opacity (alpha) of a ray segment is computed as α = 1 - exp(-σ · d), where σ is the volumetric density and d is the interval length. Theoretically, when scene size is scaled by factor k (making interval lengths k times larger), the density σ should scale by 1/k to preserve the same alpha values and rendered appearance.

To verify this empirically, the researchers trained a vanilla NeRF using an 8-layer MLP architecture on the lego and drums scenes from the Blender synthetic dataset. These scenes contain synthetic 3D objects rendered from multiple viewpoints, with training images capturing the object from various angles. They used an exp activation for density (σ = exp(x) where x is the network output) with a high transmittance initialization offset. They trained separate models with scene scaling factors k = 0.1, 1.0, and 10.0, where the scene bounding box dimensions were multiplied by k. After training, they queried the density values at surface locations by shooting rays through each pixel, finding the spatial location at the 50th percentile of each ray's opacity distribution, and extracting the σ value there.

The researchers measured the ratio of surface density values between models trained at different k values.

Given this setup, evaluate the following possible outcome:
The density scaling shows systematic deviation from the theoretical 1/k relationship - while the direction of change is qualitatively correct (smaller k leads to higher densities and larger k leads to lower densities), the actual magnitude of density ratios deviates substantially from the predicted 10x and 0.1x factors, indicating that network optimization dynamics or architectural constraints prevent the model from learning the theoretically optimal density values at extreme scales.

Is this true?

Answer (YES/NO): NO